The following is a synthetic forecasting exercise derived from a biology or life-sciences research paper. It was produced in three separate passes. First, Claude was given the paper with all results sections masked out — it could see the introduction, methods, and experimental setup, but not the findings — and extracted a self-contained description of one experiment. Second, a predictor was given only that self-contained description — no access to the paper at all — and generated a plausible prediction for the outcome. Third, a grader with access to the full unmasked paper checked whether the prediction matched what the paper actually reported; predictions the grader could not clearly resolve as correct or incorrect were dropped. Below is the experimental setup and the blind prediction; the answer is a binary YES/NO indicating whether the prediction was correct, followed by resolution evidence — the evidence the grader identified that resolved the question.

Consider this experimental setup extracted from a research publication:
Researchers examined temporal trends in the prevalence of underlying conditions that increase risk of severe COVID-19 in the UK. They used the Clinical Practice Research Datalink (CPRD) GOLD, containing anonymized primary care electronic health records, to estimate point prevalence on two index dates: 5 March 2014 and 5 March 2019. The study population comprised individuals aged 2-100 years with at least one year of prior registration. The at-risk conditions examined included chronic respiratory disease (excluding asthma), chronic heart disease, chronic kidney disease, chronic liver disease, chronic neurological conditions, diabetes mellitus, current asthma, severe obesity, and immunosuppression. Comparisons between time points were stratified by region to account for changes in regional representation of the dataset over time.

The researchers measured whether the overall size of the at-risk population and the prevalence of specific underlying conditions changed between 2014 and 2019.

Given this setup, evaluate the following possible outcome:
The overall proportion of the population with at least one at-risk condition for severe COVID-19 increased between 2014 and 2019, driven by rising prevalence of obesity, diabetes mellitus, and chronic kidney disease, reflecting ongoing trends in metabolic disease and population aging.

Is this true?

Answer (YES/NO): NO